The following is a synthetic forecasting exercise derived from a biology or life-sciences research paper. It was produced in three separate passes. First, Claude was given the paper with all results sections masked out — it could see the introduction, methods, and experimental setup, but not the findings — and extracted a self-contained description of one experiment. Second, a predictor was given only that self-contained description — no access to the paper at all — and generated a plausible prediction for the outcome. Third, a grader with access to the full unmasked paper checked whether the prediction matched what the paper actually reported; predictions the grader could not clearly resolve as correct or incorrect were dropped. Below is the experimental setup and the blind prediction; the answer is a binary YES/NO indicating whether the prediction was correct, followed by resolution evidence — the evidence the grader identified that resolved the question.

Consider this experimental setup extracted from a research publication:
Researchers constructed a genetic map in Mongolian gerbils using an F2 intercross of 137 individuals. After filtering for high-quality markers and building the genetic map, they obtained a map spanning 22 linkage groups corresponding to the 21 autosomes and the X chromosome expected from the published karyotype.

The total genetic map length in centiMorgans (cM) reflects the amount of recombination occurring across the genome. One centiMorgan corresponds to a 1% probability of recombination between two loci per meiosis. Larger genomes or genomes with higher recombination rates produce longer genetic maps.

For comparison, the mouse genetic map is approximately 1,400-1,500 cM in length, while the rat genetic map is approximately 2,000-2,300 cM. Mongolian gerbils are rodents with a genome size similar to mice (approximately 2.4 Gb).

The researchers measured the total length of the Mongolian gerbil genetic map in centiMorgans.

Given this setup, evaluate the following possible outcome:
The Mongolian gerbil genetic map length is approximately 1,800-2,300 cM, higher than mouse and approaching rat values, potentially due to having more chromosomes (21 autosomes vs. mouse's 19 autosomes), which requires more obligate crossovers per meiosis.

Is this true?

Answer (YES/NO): NO